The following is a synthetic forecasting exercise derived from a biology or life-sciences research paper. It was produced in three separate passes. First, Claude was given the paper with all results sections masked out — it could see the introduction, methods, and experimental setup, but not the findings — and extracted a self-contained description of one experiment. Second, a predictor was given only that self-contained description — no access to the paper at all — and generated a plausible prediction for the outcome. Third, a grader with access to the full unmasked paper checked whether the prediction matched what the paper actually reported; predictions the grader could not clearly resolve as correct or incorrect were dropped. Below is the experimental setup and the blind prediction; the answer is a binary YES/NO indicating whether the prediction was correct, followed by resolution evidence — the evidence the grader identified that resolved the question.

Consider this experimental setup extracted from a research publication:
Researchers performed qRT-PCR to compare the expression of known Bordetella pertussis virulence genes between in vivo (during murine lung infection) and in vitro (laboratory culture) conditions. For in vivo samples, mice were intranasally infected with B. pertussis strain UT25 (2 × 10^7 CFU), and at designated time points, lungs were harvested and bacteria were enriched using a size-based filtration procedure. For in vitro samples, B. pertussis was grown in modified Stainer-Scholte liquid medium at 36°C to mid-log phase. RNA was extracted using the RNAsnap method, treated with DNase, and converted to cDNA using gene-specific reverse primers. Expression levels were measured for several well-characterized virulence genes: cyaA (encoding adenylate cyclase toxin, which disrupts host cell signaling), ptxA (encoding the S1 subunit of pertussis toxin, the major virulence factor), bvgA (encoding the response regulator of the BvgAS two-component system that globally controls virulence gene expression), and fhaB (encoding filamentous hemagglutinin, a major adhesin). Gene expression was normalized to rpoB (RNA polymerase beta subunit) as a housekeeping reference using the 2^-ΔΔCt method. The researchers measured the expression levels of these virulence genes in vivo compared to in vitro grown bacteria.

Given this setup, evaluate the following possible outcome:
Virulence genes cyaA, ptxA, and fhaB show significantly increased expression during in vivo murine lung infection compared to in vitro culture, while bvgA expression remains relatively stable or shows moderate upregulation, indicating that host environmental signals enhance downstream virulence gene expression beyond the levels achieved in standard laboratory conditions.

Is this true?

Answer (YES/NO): NO